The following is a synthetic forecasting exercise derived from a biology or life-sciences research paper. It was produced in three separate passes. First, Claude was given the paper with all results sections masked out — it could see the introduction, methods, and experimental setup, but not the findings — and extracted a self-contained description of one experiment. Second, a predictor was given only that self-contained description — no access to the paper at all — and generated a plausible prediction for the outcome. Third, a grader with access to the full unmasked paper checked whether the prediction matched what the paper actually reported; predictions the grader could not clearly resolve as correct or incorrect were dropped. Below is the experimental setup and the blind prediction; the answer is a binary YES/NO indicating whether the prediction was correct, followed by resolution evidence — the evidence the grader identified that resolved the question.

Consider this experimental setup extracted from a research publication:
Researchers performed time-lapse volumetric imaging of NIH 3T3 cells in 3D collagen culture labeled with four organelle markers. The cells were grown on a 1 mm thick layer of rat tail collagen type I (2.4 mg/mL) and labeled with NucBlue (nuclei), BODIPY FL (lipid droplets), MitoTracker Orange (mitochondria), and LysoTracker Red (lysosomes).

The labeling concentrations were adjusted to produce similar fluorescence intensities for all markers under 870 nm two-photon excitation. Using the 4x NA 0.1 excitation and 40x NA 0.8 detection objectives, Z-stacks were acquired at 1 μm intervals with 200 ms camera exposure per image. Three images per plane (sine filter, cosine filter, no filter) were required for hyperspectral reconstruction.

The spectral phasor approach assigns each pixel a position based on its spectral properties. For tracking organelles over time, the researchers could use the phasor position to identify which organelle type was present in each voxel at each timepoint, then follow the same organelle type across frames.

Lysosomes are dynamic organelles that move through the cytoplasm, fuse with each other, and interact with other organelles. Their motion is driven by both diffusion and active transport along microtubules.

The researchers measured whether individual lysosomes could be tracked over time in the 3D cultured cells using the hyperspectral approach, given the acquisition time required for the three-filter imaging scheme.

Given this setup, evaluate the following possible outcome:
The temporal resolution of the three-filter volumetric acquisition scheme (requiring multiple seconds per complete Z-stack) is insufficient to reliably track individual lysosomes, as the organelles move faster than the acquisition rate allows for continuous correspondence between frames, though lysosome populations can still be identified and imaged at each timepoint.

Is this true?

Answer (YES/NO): NO